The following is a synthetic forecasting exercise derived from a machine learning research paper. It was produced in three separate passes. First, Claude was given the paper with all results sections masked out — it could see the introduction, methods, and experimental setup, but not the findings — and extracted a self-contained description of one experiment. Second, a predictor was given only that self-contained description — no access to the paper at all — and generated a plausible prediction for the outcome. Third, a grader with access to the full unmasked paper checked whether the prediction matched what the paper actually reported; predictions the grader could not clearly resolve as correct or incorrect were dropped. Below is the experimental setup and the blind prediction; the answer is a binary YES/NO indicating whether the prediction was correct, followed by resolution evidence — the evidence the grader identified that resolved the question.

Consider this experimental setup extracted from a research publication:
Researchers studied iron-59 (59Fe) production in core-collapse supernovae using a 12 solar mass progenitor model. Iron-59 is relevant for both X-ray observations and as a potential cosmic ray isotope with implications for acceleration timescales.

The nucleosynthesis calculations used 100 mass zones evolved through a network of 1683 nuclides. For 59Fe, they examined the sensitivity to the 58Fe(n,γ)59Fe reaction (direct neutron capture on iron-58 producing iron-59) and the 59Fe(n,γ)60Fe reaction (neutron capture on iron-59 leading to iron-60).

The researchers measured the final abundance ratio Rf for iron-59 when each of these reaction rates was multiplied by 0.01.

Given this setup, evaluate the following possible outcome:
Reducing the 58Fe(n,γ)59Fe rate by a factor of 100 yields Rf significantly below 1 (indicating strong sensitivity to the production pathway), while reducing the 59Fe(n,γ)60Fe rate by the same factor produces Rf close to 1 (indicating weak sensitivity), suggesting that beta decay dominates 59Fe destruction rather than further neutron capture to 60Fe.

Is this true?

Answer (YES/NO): YES